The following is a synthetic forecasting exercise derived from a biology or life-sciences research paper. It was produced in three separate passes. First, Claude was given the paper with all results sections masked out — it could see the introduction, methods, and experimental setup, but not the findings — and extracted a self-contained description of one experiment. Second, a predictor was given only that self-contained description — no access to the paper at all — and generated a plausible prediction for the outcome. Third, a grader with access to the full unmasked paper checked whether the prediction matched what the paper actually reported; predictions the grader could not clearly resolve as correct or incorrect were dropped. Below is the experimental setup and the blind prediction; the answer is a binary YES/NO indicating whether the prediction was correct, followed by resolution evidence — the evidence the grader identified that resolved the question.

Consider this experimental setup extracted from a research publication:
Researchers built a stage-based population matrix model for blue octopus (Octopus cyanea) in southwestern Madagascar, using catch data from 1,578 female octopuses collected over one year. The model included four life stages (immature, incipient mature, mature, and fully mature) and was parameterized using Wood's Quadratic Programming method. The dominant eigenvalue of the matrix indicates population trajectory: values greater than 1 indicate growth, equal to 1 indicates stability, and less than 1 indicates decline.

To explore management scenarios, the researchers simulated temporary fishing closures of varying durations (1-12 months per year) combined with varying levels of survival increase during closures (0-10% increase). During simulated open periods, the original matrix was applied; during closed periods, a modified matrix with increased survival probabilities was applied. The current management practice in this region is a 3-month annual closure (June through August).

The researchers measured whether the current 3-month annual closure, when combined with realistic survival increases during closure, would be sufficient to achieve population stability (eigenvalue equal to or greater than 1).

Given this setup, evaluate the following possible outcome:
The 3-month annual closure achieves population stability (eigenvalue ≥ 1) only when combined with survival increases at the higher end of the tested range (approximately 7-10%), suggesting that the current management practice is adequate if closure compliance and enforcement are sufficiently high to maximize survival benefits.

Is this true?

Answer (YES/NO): YES